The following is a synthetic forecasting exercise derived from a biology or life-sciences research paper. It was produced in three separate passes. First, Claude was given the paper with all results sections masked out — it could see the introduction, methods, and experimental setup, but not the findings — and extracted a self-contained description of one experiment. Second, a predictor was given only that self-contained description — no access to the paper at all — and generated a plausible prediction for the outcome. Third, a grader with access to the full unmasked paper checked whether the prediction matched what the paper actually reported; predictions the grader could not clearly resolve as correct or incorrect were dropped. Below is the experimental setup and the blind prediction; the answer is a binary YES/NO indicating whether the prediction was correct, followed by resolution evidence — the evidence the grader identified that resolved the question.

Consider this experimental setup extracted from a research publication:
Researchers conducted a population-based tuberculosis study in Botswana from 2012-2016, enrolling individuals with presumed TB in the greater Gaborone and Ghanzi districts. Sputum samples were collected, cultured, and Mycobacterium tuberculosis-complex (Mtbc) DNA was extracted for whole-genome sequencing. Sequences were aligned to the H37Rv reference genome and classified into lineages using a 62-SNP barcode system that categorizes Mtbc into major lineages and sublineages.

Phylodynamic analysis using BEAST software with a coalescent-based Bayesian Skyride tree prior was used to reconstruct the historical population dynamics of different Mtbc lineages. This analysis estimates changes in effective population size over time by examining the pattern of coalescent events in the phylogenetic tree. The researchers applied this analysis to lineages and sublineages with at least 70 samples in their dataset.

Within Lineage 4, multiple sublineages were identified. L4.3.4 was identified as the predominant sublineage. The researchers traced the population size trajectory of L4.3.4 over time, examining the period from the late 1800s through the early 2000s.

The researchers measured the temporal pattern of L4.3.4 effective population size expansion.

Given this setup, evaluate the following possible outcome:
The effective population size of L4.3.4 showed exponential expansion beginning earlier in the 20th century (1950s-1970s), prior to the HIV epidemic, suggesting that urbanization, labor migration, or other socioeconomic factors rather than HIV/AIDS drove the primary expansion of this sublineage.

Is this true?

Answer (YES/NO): NO